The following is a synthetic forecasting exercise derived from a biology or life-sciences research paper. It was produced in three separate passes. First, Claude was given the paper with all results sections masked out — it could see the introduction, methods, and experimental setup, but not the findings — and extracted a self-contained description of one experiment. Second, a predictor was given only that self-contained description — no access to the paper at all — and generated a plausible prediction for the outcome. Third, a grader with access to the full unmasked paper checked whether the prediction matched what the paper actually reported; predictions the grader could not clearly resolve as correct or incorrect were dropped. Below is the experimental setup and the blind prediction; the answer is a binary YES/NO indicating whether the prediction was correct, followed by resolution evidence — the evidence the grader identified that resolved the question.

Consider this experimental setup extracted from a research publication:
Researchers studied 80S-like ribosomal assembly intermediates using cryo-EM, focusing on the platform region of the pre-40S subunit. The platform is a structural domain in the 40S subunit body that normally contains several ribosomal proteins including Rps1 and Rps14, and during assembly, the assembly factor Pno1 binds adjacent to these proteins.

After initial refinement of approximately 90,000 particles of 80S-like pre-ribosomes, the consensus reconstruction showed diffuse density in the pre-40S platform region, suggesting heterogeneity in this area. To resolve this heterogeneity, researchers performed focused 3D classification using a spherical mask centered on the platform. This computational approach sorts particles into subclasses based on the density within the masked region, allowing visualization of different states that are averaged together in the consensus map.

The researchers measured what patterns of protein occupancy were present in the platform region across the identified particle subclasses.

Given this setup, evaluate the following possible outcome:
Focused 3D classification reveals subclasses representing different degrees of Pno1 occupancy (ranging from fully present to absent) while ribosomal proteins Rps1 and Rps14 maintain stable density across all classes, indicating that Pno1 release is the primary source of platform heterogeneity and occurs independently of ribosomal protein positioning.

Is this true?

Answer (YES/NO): NO